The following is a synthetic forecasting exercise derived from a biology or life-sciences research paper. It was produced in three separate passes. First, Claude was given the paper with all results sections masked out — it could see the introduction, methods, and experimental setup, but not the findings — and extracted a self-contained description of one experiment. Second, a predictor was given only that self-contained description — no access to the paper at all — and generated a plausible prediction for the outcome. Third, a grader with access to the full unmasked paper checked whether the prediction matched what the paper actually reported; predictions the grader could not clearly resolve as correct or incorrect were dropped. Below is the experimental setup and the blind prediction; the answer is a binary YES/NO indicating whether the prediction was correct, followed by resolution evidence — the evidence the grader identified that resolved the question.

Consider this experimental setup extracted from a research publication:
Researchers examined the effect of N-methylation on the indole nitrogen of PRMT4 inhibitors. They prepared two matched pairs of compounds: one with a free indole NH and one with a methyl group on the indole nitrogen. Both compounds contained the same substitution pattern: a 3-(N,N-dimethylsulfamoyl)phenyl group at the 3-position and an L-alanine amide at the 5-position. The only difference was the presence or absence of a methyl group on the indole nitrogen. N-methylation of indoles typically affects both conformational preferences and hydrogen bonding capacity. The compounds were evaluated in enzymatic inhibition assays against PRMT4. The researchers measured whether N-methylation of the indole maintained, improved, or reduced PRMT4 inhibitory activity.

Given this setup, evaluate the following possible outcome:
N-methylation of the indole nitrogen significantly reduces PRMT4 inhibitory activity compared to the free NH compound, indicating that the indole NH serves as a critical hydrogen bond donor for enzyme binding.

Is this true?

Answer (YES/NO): NO